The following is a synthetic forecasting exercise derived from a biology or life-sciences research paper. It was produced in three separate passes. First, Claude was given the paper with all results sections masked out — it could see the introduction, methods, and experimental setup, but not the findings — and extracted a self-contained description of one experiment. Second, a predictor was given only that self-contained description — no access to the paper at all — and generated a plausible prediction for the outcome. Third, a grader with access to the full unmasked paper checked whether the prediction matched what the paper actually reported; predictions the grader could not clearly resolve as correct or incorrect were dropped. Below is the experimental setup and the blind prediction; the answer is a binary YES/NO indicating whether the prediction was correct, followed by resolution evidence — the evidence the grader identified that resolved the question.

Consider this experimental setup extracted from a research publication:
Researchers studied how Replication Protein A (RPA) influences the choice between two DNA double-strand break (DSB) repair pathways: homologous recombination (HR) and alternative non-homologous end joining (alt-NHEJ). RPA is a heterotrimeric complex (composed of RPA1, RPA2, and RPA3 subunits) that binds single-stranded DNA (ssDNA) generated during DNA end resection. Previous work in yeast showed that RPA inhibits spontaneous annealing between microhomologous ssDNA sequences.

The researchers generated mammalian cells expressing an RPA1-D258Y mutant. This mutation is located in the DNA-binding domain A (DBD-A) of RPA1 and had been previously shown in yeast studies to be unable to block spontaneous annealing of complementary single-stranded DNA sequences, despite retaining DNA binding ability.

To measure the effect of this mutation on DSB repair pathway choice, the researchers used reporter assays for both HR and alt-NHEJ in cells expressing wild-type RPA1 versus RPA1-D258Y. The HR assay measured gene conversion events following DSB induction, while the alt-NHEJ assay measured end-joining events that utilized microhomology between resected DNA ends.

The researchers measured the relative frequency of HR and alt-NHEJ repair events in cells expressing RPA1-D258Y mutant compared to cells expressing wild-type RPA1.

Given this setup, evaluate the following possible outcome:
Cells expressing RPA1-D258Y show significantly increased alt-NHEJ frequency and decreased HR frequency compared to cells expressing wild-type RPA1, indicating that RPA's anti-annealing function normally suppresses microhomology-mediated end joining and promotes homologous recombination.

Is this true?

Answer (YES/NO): YES